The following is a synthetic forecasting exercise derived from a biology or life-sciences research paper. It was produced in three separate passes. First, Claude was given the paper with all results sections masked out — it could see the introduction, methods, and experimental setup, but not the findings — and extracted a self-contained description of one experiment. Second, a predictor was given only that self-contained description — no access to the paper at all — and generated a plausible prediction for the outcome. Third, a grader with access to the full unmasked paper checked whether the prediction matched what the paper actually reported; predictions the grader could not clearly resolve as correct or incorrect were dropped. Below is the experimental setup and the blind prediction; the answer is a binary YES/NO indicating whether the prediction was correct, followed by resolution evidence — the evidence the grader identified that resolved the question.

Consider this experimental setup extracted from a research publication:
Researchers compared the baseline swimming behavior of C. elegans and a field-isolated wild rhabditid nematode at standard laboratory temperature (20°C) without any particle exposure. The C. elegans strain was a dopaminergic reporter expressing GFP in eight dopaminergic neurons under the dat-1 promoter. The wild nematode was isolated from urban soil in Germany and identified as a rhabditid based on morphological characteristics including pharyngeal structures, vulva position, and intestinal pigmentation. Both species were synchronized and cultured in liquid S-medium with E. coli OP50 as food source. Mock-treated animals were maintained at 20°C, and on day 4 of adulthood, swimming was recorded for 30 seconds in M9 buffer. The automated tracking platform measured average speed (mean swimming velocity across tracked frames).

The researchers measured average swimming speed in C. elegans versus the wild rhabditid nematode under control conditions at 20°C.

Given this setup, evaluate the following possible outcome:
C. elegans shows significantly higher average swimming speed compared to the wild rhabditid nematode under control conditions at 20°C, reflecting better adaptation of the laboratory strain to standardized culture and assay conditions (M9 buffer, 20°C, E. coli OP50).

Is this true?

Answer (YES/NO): YES